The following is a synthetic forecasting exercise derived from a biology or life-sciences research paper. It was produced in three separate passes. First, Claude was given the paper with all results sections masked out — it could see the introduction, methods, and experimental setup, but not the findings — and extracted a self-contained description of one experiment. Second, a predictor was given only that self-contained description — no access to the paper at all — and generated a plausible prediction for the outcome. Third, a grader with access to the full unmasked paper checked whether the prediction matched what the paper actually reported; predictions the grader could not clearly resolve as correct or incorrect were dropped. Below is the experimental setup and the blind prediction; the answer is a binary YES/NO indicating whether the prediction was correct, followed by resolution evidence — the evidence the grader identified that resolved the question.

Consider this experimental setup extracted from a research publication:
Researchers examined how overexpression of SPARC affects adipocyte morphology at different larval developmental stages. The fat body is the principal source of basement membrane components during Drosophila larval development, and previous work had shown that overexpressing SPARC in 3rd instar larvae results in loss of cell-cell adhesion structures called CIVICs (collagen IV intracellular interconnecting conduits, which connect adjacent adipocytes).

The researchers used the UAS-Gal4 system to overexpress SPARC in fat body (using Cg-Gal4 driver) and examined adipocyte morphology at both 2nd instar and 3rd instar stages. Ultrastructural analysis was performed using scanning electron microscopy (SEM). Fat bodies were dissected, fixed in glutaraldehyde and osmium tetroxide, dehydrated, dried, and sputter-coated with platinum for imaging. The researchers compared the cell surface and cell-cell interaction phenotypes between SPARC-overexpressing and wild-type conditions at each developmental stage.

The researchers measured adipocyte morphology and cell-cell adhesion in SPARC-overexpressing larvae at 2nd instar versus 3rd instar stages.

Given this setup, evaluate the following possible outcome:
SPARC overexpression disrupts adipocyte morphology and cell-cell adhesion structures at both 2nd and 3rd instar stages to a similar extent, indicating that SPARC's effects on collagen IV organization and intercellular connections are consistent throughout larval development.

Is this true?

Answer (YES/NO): NO